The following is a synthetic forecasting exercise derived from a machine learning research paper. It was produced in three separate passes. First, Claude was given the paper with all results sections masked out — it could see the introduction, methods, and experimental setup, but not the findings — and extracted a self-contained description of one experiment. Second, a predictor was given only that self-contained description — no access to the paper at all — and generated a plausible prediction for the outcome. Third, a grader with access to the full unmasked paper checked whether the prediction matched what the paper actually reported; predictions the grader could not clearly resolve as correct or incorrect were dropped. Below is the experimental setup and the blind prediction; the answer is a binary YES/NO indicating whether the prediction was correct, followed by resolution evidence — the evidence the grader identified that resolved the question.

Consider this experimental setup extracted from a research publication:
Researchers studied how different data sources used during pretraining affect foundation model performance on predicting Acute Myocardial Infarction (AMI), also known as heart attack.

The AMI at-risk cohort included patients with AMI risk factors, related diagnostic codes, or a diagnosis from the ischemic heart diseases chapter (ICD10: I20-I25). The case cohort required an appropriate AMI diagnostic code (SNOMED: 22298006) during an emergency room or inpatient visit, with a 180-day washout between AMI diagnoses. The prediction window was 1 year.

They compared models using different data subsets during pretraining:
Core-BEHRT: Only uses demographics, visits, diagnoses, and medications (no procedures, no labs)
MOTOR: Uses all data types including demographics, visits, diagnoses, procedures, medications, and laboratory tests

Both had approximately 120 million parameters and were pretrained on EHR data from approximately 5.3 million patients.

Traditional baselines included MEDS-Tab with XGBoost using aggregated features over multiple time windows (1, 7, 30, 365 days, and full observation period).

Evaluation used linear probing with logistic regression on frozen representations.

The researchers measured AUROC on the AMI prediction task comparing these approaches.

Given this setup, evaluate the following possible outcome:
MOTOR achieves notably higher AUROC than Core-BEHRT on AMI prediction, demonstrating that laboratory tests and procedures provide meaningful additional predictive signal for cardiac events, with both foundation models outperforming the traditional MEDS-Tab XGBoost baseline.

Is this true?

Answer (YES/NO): NO